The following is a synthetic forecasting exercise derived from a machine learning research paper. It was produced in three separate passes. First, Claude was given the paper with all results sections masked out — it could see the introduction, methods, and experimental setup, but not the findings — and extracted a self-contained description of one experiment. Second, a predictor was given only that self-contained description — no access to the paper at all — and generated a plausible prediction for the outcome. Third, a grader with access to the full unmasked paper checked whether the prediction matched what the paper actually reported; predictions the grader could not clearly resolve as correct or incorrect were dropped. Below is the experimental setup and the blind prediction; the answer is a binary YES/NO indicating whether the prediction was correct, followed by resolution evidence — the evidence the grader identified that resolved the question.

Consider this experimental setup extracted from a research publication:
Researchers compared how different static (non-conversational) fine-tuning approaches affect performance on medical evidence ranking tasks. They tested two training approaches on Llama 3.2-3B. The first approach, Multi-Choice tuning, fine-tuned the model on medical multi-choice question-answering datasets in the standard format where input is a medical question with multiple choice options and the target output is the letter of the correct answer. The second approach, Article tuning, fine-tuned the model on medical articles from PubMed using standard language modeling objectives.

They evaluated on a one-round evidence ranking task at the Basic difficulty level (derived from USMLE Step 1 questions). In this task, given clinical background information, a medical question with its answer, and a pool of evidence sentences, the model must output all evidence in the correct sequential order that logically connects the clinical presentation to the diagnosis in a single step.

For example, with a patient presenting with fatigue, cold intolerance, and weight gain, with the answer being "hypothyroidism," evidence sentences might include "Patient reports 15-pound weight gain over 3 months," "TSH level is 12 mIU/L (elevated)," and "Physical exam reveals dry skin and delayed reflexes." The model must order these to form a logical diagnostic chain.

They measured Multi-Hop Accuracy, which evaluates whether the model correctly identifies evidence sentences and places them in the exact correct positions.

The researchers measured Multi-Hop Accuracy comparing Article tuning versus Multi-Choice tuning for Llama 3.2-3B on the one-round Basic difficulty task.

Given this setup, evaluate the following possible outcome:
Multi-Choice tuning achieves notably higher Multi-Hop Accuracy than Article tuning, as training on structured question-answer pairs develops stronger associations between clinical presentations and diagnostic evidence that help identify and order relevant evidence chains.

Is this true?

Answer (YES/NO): NO